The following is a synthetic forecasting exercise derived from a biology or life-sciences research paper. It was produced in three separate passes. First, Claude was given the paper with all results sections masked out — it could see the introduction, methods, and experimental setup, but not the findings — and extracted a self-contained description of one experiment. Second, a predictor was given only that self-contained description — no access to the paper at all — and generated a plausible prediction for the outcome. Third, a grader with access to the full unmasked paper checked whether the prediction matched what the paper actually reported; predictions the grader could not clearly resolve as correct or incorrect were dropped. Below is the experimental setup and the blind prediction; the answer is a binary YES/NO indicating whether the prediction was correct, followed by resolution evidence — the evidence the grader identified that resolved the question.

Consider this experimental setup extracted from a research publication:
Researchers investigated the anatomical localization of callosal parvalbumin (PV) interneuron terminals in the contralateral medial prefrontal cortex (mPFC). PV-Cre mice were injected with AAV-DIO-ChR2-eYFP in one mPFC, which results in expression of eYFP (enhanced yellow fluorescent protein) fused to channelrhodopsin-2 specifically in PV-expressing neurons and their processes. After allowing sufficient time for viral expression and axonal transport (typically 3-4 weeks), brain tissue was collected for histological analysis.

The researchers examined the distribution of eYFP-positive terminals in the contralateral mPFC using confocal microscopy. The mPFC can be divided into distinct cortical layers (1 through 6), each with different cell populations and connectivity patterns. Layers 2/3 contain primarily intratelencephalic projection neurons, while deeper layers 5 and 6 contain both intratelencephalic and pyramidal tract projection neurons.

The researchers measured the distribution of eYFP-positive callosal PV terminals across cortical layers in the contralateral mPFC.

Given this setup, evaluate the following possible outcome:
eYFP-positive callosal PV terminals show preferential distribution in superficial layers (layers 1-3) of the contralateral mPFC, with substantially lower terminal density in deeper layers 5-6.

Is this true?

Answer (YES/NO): NO